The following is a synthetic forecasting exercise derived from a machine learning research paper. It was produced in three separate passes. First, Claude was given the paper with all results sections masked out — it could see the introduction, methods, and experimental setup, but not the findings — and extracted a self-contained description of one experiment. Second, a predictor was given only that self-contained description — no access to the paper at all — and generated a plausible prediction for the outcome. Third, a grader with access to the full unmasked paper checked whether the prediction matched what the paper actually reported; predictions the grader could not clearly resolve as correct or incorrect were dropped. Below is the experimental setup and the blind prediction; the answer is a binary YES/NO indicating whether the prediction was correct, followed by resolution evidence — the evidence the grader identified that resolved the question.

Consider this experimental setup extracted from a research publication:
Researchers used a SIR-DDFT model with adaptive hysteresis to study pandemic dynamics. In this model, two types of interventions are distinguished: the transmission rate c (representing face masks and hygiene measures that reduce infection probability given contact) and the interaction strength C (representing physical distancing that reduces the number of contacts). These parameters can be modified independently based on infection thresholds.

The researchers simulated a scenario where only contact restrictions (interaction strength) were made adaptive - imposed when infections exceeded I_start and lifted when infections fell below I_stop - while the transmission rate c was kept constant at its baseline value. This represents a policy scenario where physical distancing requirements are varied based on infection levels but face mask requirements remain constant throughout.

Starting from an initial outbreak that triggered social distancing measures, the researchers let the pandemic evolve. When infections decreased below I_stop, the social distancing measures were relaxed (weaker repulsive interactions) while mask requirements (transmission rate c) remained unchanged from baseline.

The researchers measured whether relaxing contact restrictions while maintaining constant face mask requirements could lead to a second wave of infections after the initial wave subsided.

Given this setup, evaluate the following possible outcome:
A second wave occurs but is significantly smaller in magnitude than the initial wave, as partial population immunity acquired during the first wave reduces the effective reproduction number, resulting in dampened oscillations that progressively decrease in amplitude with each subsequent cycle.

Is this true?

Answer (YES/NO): NO